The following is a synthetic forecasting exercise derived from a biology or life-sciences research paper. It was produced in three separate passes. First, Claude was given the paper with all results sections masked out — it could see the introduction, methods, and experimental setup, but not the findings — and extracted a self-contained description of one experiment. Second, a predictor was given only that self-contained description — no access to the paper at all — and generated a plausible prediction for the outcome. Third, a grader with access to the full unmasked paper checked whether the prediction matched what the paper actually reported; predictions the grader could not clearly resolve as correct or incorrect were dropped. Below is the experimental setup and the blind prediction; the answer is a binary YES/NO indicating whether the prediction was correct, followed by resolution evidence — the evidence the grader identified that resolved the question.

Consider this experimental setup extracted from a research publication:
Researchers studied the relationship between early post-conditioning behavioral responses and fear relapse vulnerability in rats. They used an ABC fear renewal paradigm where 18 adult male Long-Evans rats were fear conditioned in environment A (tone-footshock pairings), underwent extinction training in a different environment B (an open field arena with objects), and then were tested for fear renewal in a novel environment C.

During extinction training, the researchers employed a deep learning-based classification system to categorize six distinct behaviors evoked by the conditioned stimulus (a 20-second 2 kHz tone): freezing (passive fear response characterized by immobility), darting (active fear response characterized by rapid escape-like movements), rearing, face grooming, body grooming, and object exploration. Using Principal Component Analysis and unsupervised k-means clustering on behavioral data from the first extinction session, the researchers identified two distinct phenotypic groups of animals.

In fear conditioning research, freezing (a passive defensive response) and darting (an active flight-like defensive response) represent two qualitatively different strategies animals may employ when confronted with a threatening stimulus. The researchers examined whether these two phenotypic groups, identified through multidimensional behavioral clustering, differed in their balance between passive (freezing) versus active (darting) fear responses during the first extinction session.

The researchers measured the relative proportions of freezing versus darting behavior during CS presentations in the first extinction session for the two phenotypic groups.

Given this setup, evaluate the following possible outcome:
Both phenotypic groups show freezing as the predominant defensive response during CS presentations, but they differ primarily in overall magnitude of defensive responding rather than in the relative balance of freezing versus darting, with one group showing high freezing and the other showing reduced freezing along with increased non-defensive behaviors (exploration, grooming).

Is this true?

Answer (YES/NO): NO